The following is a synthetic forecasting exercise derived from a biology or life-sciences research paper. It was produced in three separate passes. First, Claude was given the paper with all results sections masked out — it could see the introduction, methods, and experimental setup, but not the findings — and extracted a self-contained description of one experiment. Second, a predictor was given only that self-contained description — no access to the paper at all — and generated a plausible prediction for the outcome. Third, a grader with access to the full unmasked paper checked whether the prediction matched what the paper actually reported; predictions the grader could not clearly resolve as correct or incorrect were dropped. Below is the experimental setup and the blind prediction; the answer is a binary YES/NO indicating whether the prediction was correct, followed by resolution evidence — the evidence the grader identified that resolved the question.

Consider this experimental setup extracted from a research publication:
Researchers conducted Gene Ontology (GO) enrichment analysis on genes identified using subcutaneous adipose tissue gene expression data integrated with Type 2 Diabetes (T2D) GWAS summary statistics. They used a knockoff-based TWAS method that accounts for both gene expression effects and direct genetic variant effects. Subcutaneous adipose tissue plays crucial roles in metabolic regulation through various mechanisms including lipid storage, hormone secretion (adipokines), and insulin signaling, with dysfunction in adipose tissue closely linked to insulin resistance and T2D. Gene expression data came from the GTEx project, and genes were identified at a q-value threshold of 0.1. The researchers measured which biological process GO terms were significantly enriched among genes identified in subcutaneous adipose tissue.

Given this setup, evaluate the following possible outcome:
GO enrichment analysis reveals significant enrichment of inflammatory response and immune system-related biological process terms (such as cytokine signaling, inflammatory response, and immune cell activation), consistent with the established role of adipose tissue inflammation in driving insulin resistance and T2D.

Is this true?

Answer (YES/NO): NO